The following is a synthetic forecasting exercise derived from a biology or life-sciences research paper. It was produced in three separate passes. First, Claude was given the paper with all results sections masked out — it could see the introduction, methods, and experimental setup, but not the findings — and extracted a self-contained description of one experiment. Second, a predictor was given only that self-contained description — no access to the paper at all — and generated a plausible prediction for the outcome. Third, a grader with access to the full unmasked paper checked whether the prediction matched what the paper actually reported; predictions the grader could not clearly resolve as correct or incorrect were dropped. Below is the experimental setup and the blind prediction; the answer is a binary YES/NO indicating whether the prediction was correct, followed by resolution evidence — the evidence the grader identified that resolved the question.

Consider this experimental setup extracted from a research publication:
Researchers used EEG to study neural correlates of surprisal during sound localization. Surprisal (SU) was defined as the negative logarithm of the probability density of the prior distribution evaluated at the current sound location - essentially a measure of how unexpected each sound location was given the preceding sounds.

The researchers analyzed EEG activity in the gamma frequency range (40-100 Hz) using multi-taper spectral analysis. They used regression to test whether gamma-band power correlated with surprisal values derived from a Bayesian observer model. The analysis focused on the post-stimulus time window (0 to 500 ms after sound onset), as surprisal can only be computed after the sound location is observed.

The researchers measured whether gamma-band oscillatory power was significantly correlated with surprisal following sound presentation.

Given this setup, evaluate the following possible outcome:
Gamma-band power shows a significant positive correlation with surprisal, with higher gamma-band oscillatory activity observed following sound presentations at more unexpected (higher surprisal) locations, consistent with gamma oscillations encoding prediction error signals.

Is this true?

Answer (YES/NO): NO